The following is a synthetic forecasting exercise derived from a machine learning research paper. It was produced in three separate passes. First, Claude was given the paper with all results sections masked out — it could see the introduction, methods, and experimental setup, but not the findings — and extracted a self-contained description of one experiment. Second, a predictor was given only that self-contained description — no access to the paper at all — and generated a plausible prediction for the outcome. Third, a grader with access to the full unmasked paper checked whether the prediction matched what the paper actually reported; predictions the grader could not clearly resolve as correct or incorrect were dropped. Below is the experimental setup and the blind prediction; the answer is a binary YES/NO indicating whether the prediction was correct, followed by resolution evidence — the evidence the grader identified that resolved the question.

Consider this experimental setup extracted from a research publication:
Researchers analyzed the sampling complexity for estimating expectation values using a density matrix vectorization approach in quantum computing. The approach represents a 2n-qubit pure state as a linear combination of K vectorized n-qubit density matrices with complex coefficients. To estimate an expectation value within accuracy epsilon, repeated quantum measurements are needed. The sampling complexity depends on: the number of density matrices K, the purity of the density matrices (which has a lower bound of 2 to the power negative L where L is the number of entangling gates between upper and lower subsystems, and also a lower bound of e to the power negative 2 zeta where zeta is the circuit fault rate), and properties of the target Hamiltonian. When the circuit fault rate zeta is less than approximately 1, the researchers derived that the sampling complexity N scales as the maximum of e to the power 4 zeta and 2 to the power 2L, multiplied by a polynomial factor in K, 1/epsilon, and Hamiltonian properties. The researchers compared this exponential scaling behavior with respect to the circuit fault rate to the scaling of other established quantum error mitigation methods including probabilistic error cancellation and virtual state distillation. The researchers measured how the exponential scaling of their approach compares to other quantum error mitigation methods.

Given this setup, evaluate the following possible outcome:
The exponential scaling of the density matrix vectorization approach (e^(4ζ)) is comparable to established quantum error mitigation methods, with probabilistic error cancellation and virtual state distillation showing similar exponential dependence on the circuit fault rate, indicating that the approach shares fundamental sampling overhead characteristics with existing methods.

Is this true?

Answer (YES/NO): YES